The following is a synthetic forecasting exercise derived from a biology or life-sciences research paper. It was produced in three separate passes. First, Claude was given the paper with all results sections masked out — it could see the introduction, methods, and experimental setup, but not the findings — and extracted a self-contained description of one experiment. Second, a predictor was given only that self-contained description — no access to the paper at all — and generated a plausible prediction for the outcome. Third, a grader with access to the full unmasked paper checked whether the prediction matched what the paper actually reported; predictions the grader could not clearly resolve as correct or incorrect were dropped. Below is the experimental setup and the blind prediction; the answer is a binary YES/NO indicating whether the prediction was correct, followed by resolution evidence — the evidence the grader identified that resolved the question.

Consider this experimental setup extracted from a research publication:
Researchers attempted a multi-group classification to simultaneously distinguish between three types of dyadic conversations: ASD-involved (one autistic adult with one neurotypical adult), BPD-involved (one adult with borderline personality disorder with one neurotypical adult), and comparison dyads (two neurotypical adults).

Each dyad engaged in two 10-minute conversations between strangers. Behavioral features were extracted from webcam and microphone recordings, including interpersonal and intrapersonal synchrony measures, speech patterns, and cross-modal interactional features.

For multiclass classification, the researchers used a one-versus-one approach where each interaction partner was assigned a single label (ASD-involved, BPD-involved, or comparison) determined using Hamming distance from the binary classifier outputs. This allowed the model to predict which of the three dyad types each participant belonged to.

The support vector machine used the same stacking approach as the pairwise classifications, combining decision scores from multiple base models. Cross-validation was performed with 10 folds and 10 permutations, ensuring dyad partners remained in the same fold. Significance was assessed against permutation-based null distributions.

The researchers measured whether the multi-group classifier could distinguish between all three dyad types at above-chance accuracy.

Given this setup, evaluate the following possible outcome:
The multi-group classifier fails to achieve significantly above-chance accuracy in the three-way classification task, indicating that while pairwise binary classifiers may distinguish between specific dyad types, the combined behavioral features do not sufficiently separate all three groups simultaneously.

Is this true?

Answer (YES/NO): NO